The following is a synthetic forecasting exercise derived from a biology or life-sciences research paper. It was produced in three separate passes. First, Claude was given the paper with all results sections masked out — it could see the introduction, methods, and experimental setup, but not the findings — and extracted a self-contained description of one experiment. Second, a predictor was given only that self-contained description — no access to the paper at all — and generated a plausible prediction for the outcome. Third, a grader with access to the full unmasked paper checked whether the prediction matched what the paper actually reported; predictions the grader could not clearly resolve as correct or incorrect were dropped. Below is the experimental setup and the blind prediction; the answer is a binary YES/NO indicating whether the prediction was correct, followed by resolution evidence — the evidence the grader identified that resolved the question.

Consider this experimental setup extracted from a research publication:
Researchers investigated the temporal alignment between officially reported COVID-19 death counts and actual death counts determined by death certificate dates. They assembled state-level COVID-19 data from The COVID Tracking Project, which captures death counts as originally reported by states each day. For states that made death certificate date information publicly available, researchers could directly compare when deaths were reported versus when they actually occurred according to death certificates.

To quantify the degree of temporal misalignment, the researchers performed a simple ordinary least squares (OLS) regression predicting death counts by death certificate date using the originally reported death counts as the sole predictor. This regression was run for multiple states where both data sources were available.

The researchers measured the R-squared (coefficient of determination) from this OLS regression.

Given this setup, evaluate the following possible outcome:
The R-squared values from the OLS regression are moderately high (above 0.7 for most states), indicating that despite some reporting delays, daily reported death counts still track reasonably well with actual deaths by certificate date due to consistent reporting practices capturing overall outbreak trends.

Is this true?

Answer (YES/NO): NO